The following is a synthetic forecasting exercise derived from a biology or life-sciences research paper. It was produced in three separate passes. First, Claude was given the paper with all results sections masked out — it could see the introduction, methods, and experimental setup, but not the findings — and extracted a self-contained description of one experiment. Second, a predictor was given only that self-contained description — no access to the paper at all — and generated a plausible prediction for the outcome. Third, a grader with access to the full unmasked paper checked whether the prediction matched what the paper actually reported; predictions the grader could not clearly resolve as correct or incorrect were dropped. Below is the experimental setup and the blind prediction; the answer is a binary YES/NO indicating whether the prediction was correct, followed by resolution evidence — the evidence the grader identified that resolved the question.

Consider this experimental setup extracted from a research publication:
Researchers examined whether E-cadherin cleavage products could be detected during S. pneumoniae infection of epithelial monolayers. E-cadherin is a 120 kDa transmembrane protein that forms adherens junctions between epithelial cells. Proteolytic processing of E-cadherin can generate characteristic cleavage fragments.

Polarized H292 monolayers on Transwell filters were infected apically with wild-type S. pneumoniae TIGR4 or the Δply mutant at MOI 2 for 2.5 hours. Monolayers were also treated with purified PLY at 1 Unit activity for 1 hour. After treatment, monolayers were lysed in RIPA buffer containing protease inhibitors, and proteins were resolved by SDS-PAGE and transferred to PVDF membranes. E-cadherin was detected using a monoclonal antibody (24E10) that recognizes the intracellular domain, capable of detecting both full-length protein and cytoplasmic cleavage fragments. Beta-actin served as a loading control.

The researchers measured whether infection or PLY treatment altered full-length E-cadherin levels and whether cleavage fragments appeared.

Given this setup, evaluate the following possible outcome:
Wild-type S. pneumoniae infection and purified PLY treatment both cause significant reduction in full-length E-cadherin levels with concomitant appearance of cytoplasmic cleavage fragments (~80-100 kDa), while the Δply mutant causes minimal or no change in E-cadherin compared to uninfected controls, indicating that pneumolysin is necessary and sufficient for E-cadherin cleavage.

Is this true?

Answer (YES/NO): NO